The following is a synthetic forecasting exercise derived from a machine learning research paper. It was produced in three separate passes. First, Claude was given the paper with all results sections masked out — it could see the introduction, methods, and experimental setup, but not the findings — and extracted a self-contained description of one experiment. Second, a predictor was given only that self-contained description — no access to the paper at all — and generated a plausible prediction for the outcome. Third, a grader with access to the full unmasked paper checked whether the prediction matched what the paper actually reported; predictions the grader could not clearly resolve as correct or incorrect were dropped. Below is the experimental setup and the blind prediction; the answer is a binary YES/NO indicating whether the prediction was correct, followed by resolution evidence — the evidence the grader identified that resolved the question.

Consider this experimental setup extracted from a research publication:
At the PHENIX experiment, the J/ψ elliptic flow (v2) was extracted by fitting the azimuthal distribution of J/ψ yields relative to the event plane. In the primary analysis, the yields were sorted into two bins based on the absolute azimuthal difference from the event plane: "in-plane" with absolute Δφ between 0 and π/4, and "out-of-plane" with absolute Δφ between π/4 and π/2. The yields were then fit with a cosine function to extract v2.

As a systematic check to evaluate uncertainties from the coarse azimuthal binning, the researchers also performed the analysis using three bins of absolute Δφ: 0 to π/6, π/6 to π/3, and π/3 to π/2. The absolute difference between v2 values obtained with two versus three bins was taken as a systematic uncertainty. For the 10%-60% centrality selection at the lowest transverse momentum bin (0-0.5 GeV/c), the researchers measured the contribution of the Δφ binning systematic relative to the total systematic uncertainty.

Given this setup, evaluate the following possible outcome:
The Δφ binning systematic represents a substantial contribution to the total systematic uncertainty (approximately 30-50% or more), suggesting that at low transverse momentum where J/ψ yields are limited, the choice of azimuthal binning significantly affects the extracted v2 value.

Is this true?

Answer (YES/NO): YES